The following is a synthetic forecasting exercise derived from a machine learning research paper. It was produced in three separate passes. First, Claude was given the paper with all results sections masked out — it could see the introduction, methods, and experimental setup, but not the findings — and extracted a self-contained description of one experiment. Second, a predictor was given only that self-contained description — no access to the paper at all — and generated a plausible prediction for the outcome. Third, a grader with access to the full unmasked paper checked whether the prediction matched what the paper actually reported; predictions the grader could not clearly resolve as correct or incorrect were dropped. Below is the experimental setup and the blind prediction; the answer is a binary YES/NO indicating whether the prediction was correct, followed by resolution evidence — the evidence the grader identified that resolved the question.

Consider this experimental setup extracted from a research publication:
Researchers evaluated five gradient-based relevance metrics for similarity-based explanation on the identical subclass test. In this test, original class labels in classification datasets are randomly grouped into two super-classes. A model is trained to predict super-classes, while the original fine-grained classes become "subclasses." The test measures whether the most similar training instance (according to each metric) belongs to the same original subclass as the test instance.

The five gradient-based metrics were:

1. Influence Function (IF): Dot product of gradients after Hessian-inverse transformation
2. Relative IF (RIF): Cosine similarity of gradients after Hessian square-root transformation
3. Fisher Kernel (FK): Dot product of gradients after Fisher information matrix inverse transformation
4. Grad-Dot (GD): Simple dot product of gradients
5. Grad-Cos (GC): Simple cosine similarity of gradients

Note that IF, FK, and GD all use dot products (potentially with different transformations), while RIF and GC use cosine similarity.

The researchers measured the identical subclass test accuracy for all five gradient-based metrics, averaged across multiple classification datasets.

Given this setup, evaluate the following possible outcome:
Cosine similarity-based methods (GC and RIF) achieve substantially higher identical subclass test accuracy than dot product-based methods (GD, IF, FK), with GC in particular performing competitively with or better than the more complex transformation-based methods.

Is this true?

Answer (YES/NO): YES